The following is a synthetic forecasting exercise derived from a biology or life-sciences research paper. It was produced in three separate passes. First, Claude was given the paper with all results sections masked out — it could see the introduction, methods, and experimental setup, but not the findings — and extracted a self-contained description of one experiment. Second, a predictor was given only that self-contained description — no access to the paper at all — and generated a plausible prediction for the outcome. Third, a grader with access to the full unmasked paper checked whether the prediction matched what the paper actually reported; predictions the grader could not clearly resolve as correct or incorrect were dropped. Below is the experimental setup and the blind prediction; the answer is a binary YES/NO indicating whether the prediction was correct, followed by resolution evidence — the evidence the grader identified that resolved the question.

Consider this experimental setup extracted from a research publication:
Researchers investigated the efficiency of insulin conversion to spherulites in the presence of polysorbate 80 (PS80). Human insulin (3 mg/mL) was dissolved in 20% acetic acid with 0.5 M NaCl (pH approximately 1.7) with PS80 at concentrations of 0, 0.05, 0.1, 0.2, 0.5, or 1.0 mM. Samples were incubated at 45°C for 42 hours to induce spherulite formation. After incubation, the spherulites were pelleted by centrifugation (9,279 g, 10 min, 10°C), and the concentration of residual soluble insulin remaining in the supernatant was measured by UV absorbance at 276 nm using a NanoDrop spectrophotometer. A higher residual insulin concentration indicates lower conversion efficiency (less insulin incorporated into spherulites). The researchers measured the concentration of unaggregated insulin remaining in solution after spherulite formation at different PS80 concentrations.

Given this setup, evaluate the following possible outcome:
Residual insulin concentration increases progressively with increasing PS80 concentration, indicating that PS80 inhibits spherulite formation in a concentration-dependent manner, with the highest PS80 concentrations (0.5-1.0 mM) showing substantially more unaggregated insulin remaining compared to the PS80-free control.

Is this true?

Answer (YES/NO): NO